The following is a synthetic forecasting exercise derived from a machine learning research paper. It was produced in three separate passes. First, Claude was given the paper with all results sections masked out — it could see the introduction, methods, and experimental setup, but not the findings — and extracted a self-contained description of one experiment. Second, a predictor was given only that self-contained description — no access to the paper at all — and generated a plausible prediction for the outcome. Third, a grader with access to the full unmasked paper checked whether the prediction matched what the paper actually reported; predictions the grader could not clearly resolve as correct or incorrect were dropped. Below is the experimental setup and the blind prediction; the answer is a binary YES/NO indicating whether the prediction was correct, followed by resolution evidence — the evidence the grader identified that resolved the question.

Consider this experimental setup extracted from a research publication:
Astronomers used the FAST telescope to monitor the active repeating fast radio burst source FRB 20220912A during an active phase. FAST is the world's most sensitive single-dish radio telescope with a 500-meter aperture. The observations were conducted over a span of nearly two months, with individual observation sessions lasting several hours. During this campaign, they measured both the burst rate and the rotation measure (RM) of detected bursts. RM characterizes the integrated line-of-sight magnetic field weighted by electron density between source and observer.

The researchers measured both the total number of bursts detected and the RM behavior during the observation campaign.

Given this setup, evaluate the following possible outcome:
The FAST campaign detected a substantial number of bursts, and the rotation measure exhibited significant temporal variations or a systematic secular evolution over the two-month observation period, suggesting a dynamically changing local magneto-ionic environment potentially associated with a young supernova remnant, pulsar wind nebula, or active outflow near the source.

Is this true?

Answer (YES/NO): NO